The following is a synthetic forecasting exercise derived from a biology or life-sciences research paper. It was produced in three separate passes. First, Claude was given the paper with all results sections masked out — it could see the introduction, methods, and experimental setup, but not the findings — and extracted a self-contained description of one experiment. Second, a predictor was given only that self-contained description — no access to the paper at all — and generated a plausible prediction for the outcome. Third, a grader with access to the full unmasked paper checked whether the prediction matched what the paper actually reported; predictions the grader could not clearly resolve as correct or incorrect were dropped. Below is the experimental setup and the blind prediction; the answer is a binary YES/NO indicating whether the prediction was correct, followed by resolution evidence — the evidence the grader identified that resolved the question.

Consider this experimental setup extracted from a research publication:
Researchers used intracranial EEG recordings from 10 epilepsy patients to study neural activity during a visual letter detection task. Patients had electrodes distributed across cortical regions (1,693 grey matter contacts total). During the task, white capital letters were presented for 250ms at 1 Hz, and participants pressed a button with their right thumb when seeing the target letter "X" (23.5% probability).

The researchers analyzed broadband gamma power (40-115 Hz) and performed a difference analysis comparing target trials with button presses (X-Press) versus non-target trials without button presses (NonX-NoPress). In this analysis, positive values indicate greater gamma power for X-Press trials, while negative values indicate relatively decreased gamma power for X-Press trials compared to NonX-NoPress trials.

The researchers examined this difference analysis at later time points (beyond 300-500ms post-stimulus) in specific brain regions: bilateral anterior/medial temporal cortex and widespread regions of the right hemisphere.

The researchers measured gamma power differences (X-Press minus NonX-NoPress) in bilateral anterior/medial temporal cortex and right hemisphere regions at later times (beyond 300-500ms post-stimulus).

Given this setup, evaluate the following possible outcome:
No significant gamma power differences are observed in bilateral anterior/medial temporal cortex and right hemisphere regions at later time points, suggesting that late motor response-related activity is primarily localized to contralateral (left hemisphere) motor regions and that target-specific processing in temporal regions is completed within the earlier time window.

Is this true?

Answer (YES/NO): NO